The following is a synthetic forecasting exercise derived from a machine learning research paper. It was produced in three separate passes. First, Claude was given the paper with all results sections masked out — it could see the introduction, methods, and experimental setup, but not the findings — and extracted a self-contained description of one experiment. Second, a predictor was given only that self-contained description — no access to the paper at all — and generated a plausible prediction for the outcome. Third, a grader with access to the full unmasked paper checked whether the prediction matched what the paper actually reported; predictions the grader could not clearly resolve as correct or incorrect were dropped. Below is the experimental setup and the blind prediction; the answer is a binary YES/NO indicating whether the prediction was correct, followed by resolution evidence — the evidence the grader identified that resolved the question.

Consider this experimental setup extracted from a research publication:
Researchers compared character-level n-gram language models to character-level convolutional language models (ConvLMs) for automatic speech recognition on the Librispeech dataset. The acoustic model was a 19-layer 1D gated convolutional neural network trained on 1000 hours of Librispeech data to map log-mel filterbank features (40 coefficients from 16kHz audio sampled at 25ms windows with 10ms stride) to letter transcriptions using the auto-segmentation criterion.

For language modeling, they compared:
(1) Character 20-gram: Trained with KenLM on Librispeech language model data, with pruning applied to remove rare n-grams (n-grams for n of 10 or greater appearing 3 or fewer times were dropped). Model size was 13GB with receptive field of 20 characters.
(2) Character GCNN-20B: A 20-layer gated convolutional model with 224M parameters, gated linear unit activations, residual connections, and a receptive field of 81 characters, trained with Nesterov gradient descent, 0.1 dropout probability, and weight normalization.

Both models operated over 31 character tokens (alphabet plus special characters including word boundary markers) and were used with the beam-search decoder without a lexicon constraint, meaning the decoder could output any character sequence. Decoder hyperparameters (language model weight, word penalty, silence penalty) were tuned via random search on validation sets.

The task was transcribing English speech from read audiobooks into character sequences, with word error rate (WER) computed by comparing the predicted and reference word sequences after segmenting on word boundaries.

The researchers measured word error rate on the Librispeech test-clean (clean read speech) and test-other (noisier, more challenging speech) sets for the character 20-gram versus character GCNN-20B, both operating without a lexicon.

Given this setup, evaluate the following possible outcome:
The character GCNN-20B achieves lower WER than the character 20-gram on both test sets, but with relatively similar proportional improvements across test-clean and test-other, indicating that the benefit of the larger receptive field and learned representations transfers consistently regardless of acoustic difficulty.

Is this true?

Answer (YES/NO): NO